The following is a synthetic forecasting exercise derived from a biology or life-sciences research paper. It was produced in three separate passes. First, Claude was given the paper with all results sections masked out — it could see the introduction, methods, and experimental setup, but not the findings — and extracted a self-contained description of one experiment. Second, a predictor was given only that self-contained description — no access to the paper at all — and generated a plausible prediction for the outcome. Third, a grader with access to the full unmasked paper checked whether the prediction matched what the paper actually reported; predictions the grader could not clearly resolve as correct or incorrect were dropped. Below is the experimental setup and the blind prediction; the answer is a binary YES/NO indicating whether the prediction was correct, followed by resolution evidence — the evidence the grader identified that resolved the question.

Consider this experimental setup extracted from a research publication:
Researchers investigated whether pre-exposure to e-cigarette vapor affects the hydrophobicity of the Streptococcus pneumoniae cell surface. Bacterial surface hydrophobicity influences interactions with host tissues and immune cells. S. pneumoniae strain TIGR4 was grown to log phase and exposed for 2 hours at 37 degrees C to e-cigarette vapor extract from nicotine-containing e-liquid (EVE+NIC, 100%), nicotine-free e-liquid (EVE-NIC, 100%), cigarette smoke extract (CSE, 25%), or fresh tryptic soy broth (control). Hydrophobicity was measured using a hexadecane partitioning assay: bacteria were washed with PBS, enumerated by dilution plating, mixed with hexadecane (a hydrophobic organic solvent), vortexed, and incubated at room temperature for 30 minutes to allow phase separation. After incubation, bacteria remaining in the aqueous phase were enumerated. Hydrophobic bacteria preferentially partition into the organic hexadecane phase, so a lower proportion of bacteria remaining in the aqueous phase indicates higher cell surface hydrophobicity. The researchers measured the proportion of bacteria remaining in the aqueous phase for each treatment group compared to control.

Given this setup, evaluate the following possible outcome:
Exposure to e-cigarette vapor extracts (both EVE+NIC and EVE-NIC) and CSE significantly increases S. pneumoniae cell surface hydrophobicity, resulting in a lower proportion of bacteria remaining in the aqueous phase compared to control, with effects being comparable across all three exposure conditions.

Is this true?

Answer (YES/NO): NO